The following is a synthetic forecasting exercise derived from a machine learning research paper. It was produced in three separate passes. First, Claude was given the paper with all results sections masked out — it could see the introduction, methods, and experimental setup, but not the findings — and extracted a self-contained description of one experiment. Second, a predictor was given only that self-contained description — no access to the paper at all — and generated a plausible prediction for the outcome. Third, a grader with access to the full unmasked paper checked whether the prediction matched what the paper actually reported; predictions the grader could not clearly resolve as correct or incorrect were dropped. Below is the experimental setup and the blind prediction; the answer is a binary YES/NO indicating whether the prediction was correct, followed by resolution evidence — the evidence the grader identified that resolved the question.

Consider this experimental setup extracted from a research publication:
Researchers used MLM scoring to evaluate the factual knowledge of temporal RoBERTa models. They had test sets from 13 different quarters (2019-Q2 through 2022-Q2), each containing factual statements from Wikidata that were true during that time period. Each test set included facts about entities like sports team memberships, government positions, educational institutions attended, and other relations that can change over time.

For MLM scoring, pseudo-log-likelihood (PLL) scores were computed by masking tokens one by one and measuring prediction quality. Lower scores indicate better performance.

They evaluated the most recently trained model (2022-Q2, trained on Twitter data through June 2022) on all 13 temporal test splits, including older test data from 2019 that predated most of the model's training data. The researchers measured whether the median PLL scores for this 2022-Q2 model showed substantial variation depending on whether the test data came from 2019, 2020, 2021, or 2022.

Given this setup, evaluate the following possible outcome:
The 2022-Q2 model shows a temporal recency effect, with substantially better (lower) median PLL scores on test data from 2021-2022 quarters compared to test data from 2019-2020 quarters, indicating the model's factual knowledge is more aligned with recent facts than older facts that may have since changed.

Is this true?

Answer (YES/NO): NO